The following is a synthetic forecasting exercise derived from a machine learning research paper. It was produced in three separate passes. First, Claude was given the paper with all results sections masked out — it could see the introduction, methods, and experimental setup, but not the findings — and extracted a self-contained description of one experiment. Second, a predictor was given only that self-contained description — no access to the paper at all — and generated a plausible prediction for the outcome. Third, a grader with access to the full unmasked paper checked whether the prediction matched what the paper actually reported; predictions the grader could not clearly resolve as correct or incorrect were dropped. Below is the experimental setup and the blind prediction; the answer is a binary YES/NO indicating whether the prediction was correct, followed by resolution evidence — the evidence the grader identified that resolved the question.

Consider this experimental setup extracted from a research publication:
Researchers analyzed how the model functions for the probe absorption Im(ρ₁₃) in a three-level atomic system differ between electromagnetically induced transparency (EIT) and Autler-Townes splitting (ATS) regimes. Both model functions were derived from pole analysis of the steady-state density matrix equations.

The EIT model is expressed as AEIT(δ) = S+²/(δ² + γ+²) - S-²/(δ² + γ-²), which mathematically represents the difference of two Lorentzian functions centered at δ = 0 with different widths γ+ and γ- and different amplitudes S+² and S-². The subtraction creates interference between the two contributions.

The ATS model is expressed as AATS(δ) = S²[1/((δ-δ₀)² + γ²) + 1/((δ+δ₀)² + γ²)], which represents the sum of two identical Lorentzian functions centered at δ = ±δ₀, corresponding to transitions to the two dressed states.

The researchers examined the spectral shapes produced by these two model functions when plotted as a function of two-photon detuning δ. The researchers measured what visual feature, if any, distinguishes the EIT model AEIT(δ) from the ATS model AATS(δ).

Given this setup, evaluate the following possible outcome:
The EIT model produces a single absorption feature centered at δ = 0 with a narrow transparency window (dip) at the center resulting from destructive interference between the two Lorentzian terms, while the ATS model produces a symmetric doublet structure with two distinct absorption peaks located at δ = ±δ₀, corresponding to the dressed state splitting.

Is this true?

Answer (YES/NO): NO